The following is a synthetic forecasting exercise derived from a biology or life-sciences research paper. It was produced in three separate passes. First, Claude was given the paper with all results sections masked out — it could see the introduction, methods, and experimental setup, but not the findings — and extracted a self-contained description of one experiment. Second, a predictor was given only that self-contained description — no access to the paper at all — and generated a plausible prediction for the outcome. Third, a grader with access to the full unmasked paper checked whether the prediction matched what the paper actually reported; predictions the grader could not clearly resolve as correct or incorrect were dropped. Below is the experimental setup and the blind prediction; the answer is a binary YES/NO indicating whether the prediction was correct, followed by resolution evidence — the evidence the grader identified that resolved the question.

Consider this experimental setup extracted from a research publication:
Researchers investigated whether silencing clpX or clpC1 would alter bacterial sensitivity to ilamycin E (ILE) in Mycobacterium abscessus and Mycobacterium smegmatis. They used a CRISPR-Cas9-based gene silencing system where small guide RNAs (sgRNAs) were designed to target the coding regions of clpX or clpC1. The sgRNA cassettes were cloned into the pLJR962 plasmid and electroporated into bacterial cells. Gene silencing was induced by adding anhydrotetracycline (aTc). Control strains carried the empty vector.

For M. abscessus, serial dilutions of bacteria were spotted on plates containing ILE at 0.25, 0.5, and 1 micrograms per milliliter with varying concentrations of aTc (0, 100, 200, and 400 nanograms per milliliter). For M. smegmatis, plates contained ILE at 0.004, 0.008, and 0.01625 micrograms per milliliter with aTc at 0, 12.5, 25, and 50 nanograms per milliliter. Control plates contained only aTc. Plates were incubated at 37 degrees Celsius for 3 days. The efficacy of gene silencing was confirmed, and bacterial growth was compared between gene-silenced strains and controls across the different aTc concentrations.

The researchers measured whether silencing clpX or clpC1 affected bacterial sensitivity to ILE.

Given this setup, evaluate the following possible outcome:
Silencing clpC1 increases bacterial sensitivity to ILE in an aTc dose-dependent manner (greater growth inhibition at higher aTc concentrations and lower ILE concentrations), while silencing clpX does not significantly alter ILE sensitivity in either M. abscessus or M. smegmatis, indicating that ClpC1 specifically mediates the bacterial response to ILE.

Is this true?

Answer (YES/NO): NO